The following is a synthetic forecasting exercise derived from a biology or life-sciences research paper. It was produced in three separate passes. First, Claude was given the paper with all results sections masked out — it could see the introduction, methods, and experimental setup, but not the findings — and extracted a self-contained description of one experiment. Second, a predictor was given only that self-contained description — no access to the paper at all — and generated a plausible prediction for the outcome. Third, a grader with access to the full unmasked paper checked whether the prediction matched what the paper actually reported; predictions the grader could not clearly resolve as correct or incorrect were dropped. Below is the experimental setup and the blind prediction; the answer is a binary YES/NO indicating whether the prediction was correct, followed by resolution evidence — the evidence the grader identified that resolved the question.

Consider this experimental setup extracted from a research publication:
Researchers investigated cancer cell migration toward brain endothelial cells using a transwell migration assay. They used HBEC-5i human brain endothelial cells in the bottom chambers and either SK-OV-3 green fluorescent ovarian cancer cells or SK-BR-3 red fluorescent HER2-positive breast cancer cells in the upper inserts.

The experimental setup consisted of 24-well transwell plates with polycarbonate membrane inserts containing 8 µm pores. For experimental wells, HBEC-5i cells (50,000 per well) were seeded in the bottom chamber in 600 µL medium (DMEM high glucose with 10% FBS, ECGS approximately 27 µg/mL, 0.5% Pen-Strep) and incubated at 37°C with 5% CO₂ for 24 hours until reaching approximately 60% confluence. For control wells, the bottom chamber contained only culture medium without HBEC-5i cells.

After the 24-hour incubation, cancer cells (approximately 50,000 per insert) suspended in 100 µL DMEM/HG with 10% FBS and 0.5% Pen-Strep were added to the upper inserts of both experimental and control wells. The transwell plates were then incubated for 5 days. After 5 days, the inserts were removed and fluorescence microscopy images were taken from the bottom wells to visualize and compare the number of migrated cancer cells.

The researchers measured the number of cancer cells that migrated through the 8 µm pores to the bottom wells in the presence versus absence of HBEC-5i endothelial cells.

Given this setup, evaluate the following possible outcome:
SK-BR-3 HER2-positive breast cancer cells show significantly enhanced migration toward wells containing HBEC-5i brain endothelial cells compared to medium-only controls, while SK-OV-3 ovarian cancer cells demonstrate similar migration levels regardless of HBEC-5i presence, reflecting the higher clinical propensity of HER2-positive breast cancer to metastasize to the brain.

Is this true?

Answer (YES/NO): NO